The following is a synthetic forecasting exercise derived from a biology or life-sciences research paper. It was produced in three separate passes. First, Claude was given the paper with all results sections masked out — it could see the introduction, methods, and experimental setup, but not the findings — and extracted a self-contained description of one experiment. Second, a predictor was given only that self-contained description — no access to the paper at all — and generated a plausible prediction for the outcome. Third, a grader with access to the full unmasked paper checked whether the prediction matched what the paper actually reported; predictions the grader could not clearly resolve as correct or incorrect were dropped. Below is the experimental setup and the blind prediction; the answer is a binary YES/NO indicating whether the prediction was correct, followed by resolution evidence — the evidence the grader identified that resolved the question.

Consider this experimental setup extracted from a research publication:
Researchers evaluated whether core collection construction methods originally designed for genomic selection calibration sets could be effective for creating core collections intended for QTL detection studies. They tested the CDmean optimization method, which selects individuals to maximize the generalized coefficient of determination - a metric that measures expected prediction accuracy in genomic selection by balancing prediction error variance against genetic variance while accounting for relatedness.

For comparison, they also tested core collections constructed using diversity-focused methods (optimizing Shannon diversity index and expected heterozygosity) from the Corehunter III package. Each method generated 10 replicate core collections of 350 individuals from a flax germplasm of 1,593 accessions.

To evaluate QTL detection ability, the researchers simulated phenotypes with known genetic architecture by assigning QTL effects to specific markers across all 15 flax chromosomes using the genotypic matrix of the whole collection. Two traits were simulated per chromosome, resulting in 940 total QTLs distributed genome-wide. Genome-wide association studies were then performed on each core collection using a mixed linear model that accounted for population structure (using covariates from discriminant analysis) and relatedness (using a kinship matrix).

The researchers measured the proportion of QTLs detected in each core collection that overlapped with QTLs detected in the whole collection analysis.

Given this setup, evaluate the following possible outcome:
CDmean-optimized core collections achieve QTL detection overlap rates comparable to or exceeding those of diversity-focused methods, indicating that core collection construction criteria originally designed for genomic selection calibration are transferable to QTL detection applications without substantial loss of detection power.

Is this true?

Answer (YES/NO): YES